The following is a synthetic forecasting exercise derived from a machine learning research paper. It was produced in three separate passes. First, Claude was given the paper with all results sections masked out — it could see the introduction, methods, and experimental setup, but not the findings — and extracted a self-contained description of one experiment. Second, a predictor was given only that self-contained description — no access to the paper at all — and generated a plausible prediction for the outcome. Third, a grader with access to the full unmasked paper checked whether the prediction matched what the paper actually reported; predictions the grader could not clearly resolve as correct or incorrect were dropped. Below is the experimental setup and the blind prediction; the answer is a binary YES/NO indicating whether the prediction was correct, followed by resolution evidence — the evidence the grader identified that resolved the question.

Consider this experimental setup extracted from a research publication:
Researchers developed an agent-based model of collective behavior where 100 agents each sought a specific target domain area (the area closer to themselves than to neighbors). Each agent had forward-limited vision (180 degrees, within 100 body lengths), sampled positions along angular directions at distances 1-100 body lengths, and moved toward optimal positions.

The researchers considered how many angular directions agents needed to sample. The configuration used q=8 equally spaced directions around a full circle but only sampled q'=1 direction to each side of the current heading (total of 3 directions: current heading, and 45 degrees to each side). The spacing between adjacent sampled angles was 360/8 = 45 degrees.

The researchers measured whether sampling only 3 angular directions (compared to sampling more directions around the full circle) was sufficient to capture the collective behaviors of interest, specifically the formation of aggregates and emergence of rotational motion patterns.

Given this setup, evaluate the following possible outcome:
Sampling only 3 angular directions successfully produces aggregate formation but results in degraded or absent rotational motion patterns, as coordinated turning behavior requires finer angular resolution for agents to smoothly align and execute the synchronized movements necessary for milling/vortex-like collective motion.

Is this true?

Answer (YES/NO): NO